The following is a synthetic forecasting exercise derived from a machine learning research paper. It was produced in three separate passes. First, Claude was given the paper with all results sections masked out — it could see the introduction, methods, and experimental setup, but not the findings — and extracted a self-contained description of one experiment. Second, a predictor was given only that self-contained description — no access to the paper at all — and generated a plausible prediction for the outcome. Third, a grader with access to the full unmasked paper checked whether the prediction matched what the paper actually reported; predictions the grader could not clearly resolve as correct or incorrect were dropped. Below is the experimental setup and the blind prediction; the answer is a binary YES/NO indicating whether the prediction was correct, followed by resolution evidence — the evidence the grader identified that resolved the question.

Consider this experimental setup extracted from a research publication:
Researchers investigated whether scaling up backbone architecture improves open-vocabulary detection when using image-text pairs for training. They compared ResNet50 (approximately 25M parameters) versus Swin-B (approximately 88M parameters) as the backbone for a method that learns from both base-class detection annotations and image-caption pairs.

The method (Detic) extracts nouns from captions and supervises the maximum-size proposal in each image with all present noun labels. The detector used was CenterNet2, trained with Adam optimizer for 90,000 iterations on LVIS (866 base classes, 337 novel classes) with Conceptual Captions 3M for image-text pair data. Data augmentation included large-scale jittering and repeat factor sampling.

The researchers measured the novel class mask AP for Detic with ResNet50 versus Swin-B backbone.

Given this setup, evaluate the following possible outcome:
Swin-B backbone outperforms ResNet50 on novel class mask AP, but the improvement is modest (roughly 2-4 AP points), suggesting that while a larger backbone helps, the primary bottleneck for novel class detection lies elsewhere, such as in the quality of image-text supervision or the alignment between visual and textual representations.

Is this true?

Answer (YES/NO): NO